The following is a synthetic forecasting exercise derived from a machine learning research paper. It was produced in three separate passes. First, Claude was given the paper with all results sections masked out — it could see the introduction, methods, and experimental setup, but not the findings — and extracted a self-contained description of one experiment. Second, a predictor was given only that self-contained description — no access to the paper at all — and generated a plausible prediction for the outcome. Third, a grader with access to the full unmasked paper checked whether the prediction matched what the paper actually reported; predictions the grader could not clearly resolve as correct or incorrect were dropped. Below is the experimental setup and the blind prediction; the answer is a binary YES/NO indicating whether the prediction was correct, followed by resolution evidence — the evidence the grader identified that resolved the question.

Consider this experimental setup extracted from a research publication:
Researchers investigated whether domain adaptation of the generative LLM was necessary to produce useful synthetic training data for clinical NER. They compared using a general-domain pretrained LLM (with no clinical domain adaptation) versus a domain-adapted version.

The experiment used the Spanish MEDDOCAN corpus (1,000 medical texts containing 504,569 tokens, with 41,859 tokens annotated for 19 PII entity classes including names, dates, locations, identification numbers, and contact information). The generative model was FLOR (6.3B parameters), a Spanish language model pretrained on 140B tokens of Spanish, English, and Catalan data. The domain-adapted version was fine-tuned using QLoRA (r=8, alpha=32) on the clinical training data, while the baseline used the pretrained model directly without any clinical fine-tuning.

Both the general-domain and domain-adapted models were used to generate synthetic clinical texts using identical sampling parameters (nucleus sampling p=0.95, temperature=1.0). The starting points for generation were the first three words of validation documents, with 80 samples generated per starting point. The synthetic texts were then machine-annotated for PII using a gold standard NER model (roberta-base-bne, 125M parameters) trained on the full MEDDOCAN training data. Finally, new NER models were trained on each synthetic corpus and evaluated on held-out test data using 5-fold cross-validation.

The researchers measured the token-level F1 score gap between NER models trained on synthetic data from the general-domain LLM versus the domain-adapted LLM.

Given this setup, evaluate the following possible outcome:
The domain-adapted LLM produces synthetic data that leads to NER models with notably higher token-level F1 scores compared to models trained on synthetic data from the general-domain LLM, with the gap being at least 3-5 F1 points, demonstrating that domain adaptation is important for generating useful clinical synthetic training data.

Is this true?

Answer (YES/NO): YES